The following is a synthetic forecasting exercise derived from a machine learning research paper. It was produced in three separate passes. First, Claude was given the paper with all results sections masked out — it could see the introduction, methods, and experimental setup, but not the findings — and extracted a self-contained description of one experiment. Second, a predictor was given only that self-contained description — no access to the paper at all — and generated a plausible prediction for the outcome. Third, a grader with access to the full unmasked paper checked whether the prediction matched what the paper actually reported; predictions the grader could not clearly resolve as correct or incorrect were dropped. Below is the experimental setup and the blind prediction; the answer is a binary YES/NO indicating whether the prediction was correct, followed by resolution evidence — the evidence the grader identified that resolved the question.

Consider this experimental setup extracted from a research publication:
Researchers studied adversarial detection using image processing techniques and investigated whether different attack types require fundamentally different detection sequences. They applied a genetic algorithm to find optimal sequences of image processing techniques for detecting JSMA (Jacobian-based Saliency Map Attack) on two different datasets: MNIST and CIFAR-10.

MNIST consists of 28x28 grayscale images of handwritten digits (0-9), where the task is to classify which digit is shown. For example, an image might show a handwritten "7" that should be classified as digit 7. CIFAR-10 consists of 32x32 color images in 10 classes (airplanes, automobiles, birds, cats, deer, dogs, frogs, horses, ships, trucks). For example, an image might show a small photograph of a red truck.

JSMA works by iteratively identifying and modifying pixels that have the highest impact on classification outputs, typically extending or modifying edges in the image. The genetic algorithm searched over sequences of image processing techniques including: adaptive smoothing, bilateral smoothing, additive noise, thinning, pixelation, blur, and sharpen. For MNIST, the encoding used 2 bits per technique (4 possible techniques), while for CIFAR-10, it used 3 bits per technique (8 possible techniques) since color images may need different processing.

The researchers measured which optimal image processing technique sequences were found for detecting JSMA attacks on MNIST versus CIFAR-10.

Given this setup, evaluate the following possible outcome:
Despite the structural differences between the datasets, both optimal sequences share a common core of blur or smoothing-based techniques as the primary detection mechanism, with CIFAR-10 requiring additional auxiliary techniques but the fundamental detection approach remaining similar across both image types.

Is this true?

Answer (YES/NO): NO